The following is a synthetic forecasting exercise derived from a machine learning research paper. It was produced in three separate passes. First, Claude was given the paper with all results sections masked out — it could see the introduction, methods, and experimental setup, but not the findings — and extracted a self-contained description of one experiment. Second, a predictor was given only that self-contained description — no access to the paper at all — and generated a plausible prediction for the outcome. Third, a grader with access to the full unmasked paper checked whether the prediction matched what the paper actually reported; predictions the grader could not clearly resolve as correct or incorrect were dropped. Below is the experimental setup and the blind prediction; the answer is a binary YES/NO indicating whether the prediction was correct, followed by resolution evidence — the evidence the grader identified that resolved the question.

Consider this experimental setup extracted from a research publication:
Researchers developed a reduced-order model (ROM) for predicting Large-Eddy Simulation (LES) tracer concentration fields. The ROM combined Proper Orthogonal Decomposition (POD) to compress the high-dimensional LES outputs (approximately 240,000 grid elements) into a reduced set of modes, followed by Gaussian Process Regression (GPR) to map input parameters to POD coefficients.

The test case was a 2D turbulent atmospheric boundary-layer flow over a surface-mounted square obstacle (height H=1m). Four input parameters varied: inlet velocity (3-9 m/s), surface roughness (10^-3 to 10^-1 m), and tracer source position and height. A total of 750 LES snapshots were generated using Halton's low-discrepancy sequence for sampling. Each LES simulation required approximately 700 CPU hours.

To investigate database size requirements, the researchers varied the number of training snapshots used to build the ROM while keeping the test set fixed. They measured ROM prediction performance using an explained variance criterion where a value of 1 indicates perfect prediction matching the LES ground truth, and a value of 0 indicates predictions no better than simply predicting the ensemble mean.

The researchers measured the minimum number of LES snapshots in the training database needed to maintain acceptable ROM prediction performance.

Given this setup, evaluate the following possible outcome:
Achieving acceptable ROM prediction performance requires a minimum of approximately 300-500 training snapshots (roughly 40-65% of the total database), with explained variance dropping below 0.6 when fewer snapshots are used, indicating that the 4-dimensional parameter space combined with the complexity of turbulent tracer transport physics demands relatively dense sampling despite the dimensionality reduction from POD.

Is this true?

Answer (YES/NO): NO